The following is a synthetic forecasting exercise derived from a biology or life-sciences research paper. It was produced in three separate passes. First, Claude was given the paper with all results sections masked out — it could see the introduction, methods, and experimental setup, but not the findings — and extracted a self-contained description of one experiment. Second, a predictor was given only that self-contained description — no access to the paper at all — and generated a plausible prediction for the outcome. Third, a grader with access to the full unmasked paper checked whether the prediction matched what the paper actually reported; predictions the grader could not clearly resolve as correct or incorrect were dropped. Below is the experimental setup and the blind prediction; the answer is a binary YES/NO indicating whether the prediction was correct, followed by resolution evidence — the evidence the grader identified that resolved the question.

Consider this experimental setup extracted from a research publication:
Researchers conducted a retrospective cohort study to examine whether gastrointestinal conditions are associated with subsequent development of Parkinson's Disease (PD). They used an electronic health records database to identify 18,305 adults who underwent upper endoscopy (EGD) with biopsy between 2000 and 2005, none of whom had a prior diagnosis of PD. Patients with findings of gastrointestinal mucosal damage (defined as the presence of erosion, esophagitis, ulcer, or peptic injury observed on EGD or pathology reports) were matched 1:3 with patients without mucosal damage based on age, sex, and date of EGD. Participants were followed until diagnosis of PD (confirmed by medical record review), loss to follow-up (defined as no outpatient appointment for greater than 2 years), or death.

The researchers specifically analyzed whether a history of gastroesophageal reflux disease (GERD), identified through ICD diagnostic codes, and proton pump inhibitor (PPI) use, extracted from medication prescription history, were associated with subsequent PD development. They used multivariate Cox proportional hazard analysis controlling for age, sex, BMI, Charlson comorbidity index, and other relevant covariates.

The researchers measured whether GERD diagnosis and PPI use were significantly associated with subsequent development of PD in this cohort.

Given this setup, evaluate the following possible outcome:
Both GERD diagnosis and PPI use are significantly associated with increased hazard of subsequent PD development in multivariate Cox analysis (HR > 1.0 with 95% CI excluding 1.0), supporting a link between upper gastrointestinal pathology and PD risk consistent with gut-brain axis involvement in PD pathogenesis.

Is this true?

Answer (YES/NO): NO